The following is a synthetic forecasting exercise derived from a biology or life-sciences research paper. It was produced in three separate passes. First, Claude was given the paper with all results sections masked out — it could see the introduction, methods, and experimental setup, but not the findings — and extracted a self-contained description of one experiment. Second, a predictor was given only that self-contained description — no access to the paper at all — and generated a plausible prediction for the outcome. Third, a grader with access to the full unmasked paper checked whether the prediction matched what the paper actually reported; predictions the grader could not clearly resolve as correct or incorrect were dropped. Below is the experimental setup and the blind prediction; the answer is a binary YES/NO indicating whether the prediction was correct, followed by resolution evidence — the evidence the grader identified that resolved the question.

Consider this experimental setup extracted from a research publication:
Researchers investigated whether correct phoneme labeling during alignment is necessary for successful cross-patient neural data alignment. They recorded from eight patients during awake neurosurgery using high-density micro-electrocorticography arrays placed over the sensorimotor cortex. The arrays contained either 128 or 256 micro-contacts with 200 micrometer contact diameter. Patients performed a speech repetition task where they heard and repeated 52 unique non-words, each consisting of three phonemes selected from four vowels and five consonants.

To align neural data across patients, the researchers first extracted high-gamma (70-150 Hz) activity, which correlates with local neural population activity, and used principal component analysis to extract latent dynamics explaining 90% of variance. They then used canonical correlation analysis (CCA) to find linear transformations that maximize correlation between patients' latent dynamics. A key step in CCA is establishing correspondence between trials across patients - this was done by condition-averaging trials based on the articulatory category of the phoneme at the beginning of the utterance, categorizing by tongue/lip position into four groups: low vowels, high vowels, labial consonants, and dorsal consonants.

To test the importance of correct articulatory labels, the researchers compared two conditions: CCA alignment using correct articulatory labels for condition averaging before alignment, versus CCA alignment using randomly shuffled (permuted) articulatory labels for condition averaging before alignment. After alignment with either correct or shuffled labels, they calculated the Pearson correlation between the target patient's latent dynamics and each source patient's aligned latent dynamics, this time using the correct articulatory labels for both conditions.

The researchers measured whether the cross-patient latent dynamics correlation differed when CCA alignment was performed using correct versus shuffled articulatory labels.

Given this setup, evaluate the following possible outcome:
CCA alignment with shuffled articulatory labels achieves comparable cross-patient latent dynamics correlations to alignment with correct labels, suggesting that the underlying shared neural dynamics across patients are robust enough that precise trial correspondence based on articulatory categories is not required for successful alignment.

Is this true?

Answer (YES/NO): NO